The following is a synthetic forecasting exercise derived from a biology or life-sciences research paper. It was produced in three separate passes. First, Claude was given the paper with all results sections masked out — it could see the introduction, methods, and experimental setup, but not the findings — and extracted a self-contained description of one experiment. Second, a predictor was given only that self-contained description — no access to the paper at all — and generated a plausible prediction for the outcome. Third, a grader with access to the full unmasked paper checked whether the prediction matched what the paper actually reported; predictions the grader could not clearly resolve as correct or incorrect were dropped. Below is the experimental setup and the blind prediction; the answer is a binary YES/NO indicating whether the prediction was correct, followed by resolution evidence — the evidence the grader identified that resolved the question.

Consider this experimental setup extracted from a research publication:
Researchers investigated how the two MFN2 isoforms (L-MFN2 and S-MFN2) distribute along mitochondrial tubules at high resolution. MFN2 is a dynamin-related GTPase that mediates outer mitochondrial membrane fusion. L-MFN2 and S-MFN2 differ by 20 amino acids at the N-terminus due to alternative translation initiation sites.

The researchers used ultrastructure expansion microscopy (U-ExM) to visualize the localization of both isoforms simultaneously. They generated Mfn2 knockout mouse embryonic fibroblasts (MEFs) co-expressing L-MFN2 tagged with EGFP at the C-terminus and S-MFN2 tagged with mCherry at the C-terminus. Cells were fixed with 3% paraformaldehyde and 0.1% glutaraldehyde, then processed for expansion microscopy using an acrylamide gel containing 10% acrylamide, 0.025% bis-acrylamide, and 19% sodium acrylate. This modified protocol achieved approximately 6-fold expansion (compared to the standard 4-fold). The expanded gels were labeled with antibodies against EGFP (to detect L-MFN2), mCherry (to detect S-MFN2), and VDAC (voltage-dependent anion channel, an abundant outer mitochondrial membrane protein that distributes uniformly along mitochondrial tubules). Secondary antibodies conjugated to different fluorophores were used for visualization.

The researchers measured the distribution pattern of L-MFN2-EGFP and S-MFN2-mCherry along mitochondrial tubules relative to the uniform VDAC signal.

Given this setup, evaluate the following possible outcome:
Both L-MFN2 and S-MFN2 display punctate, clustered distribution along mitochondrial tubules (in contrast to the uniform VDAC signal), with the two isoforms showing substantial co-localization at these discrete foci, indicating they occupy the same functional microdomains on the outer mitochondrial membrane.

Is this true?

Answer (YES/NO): NO